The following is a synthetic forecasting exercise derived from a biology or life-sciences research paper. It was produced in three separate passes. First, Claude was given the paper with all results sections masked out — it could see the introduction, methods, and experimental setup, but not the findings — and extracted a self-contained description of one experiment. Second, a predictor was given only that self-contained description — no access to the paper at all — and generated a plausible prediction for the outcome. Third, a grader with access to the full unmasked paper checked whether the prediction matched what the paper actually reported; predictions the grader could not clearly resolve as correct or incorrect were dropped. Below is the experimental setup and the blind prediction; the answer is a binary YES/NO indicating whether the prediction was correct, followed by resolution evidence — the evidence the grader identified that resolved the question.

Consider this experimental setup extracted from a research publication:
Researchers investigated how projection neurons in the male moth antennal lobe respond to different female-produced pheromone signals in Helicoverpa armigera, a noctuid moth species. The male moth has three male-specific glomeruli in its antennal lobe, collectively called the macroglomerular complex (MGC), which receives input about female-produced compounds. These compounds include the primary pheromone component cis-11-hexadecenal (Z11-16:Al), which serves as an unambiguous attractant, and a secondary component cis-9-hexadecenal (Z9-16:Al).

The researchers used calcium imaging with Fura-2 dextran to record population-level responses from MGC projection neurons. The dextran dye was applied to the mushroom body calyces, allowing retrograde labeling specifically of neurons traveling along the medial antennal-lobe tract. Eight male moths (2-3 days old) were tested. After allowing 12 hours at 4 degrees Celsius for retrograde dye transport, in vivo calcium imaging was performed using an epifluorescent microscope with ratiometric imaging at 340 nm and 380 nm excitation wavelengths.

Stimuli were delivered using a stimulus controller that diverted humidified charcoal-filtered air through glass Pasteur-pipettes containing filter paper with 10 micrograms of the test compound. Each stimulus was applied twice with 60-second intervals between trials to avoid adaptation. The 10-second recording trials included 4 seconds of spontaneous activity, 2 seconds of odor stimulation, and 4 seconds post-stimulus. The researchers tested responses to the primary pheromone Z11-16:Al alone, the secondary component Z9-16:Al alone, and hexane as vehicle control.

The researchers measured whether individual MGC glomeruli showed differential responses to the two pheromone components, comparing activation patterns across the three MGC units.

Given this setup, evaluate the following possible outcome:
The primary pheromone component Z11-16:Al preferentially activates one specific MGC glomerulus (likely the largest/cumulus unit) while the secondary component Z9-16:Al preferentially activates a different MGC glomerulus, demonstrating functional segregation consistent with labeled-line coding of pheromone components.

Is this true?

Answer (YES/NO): NO